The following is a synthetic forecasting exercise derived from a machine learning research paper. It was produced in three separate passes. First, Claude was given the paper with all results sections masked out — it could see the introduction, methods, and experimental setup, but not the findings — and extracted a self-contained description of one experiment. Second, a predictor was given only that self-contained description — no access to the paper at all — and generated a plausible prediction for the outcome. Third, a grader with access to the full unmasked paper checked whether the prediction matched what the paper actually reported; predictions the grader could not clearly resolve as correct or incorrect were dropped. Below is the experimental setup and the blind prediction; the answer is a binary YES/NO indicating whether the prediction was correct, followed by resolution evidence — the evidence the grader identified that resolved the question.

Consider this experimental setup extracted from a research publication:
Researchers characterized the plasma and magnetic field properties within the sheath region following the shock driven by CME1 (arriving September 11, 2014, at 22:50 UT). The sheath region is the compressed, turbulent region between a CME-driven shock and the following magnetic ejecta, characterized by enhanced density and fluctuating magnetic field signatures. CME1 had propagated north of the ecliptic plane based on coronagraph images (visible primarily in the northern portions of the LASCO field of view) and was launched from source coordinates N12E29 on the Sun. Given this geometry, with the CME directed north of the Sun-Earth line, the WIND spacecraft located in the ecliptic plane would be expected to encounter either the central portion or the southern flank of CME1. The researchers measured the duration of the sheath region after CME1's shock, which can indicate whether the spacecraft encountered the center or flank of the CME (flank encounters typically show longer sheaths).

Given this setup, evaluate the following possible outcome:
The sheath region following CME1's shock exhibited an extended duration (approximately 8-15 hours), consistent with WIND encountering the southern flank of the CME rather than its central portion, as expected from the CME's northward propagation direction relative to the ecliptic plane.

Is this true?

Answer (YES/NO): YES